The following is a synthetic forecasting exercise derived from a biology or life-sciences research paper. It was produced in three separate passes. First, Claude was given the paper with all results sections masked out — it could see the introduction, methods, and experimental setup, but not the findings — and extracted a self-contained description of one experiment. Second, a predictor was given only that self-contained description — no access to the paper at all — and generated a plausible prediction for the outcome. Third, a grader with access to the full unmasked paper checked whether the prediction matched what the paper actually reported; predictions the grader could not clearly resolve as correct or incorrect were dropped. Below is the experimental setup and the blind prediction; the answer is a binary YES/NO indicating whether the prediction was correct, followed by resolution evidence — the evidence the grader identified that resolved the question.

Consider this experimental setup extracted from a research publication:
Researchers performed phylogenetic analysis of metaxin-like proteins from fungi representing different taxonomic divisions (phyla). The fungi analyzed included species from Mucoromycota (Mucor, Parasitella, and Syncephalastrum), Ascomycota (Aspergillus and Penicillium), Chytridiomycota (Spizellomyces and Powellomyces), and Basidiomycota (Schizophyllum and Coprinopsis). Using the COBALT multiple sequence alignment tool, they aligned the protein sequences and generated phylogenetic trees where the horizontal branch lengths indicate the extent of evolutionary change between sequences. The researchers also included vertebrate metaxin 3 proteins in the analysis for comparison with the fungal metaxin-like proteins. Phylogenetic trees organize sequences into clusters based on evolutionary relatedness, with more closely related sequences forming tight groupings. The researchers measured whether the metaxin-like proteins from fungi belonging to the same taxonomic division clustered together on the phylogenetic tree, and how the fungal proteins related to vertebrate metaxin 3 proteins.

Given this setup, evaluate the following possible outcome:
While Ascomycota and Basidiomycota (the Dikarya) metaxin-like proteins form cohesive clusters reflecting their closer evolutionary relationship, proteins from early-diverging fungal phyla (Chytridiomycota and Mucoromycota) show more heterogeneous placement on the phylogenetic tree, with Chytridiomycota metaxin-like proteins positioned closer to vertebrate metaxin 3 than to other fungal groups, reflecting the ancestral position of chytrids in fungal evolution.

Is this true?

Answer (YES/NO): NO